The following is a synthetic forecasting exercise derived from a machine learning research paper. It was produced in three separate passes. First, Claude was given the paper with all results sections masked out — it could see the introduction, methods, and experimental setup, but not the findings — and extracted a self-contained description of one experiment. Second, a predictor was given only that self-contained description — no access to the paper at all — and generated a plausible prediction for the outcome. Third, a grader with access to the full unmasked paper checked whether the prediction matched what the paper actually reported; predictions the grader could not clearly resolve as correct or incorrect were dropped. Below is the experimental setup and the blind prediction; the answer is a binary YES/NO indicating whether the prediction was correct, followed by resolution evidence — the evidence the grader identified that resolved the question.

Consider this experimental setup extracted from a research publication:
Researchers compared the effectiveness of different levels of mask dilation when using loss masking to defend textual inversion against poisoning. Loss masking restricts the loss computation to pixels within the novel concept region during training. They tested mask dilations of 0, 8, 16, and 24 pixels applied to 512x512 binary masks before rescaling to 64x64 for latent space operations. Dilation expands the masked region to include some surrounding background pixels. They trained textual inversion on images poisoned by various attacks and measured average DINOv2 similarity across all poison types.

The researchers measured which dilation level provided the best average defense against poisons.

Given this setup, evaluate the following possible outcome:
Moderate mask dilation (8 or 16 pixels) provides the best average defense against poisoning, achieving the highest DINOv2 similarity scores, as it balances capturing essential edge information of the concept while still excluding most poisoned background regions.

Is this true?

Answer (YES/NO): YES